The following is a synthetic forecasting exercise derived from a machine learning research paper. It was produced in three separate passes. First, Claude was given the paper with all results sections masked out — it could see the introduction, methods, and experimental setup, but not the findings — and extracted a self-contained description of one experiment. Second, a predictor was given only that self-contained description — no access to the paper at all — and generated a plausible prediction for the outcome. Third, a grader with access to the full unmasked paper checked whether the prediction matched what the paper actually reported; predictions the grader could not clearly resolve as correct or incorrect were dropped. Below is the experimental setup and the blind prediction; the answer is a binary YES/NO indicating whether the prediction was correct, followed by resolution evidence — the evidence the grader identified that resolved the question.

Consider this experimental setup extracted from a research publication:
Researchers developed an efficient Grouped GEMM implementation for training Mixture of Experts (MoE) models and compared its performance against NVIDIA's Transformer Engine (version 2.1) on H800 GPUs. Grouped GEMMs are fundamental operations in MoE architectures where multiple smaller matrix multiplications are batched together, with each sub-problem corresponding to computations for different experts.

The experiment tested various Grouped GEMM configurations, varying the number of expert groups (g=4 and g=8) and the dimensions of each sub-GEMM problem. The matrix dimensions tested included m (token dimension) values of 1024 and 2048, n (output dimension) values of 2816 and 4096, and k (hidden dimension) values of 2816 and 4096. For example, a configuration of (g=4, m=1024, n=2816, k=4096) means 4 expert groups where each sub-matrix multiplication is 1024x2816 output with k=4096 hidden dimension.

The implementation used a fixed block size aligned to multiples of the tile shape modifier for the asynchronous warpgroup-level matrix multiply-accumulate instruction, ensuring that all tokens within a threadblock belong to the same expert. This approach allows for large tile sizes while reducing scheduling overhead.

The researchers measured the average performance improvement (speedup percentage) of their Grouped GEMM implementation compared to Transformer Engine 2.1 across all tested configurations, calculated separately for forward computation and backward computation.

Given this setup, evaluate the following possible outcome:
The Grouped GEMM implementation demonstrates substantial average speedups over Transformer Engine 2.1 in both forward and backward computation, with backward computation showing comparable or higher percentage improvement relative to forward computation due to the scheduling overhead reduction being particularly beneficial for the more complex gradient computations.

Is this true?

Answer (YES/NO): NO